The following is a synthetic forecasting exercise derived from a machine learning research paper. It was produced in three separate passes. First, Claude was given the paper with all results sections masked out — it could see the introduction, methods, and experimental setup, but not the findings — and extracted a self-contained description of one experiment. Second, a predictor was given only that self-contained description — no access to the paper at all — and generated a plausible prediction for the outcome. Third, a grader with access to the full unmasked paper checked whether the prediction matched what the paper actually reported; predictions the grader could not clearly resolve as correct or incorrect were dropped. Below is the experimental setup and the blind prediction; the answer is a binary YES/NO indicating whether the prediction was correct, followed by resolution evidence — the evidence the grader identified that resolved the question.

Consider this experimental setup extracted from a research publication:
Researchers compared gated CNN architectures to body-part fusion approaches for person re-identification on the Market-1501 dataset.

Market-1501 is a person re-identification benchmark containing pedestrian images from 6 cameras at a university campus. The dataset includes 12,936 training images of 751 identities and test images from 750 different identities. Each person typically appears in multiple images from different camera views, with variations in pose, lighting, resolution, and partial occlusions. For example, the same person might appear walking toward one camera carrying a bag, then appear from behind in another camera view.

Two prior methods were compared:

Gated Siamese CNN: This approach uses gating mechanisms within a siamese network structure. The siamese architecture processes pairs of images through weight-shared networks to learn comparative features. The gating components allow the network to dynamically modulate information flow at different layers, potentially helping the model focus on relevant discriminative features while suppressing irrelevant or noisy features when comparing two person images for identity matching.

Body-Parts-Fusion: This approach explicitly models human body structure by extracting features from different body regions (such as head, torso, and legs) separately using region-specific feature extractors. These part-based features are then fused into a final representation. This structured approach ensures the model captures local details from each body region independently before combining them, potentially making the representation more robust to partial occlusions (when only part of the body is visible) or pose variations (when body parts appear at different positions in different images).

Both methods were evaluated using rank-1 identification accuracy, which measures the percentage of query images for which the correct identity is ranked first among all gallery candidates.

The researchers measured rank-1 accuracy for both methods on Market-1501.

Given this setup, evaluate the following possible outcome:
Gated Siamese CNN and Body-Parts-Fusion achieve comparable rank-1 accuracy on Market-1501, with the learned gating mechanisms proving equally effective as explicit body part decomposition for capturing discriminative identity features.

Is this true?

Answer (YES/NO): NO